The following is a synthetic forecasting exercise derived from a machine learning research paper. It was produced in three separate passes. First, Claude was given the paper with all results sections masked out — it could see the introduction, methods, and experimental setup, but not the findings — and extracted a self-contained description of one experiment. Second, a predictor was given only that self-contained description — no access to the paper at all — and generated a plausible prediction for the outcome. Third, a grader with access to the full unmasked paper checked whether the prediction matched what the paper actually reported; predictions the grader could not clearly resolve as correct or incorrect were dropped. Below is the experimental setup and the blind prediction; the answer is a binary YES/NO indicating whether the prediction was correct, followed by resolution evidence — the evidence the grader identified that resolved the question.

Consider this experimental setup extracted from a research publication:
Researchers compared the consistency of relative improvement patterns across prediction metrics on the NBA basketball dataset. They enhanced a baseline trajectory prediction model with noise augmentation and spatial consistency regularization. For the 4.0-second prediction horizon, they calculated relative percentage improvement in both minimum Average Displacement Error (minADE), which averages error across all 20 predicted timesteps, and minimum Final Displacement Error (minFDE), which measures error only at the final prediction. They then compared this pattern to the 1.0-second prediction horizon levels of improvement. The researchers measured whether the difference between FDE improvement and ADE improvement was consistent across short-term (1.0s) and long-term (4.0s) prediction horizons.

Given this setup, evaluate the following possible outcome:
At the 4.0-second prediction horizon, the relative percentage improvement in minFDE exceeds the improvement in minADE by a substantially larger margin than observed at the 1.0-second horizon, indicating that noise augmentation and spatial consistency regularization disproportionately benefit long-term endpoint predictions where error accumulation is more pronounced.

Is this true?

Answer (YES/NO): YES